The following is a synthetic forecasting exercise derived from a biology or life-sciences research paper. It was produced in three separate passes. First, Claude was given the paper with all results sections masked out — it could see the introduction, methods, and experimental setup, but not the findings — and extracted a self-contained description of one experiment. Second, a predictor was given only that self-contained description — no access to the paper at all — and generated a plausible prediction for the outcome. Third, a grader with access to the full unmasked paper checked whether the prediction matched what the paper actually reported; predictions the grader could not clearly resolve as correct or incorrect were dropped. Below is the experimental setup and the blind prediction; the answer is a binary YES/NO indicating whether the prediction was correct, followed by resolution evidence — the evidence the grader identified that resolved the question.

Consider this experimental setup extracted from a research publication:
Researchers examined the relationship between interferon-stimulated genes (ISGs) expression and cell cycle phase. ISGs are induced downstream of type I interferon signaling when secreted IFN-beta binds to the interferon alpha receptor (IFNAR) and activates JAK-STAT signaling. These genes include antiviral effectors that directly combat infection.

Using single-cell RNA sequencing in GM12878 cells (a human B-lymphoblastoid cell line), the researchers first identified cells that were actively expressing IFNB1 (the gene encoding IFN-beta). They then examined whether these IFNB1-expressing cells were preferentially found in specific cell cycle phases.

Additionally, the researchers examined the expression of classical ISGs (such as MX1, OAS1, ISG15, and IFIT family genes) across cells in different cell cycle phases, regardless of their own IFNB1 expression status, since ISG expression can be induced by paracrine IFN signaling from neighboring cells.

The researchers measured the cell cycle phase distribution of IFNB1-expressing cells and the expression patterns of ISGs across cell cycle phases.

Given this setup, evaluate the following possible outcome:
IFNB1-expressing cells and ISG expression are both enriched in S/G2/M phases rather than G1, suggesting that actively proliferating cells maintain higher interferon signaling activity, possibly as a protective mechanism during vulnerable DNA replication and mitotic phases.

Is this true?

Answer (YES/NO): NO